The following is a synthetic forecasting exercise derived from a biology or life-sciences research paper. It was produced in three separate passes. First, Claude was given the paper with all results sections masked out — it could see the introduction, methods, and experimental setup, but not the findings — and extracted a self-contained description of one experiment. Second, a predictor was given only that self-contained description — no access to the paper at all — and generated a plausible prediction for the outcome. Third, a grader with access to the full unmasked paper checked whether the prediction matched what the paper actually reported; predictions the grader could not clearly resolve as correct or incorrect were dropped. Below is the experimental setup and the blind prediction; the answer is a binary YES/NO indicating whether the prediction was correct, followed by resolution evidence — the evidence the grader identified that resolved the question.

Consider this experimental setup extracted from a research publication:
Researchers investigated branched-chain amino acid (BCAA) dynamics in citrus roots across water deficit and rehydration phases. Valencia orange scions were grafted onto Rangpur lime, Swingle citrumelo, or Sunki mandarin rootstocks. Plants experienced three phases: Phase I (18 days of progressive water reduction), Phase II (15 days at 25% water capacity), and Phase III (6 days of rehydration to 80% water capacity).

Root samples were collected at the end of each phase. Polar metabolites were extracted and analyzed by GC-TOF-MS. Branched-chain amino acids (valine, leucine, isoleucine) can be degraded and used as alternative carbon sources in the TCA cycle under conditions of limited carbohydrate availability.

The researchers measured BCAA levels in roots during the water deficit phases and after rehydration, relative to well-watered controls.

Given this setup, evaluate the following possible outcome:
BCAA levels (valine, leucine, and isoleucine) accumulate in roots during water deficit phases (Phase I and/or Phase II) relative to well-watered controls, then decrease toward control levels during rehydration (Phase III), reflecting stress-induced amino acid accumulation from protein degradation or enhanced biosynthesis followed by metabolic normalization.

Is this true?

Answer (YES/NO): NO